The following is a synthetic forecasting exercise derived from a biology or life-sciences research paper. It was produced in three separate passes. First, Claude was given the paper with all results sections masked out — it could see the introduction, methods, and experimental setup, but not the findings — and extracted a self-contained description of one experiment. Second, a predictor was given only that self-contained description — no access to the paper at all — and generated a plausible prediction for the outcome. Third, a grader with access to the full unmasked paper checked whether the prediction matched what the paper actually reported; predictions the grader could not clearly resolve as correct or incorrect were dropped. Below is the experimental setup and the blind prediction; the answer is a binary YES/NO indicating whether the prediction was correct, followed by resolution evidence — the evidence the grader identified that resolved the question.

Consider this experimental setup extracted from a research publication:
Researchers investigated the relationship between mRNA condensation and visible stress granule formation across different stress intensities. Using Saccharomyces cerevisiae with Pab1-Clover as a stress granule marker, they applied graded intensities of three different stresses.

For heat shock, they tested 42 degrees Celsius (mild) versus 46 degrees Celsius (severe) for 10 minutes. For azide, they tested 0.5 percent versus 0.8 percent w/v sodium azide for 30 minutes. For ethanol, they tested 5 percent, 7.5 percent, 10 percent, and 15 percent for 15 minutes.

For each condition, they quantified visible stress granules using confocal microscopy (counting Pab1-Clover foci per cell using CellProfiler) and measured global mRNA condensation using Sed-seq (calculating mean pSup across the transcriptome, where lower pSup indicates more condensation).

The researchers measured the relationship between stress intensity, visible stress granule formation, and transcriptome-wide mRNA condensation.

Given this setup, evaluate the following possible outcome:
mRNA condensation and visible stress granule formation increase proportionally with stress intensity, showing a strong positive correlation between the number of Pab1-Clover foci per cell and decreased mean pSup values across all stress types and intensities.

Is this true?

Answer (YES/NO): NO